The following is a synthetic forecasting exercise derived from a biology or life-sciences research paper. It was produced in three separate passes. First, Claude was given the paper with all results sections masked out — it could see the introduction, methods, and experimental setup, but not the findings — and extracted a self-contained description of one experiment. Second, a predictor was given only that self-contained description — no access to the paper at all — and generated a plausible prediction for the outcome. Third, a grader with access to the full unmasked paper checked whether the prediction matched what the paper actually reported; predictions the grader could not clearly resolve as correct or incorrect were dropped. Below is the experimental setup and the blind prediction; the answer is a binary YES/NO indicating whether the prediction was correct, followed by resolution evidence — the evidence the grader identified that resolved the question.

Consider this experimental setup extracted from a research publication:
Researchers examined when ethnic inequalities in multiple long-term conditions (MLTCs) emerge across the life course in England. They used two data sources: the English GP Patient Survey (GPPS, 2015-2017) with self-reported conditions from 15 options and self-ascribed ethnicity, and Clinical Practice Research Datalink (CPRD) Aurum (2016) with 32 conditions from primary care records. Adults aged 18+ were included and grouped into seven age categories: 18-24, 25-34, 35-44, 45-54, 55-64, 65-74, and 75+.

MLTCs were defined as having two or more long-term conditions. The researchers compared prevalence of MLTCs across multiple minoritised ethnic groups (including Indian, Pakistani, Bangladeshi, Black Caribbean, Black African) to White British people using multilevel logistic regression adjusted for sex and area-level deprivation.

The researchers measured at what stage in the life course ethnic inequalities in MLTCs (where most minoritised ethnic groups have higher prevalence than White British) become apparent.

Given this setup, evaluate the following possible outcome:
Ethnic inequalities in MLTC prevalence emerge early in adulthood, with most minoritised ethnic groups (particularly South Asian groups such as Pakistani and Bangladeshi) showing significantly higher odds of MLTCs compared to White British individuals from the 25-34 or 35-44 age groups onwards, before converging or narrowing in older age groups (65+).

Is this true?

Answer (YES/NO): NO